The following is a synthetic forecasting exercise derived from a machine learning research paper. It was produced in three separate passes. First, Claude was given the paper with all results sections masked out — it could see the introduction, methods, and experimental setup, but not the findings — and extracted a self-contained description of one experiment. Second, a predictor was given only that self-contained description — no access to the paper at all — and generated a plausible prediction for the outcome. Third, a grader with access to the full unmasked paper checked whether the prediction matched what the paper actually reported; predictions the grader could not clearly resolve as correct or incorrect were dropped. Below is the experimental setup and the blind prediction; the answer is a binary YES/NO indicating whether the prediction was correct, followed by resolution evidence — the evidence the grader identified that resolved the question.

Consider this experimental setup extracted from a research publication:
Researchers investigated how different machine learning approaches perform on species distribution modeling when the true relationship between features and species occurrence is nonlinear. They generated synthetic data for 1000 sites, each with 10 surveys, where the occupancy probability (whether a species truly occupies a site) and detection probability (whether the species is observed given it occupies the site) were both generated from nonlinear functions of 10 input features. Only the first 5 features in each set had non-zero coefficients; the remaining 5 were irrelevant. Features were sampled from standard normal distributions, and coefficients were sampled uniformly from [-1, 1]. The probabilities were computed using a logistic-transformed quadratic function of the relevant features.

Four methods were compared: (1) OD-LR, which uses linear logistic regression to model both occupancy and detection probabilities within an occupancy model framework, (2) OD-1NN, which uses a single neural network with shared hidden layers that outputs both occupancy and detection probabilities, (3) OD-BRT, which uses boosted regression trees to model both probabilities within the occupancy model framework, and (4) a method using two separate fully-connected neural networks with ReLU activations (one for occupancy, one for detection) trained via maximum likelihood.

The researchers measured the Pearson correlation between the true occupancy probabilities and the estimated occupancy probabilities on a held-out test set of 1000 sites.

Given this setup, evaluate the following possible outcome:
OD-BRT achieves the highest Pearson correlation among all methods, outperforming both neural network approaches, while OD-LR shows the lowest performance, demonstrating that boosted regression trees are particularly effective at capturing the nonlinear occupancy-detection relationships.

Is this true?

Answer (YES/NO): NO